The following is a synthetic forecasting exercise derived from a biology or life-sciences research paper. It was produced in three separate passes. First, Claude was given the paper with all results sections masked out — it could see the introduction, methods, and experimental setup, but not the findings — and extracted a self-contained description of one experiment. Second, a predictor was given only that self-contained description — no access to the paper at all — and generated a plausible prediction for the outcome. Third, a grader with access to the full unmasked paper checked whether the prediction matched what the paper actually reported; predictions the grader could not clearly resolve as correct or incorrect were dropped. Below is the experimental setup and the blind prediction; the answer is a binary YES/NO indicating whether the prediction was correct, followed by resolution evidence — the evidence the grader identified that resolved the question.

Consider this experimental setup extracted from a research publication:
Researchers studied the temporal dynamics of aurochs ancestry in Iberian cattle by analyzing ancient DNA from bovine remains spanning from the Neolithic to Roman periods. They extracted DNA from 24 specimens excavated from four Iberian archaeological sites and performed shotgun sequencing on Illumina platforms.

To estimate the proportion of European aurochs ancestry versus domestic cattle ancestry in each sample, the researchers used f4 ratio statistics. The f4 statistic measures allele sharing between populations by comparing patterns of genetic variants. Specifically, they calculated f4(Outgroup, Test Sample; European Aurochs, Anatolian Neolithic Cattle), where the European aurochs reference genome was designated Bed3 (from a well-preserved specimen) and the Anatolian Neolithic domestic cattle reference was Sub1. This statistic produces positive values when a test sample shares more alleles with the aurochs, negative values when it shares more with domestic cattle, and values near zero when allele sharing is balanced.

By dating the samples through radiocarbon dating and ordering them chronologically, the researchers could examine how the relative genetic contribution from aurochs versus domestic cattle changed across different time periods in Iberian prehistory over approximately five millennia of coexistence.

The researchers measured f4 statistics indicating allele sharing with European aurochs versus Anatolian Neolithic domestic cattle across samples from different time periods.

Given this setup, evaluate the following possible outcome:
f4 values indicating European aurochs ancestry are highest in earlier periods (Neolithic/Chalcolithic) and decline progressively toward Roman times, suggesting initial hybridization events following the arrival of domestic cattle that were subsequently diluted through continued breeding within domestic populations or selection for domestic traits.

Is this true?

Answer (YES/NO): NO